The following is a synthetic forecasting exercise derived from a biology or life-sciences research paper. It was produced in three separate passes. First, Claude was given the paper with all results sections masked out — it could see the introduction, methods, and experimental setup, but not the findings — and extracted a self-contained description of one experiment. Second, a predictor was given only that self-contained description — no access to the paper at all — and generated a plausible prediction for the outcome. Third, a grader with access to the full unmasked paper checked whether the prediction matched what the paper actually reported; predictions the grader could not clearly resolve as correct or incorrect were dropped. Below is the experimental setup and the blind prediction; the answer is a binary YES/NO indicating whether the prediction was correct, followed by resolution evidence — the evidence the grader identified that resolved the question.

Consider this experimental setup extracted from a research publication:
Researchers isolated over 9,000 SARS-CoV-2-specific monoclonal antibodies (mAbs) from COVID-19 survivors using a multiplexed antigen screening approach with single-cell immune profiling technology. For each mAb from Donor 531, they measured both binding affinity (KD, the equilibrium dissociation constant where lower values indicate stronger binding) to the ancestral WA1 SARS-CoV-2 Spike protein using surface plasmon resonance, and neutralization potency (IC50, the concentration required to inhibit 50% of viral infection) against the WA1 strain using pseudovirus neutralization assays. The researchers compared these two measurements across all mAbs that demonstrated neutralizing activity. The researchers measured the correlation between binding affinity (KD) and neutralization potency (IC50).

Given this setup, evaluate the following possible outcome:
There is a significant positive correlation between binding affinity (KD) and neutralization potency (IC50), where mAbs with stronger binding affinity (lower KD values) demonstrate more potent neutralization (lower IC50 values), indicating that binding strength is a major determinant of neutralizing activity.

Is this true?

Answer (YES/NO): YES